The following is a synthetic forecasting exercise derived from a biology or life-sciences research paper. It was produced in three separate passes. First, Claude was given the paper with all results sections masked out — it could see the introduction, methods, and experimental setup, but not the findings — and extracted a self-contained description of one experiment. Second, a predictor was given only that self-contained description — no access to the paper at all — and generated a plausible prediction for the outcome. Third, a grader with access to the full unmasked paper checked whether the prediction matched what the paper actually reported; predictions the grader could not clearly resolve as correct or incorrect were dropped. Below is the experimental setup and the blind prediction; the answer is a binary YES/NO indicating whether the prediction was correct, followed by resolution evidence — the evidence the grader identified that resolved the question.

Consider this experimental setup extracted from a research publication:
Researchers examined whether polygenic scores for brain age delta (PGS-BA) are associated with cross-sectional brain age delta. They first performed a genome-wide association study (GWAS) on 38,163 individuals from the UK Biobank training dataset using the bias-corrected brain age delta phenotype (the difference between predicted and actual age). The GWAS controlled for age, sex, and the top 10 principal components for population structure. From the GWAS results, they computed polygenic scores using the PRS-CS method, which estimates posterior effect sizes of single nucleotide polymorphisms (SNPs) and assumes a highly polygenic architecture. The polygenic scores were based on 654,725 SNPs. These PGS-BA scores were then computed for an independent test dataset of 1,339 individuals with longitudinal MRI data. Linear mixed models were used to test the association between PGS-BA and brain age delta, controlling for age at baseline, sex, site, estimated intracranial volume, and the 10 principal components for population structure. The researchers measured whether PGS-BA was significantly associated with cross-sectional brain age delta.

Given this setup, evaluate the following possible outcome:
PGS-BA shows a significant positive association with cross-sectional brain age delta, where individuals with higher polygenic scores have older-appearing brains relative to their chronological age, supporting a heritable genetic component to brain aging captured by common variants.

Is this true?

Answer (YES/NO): YES